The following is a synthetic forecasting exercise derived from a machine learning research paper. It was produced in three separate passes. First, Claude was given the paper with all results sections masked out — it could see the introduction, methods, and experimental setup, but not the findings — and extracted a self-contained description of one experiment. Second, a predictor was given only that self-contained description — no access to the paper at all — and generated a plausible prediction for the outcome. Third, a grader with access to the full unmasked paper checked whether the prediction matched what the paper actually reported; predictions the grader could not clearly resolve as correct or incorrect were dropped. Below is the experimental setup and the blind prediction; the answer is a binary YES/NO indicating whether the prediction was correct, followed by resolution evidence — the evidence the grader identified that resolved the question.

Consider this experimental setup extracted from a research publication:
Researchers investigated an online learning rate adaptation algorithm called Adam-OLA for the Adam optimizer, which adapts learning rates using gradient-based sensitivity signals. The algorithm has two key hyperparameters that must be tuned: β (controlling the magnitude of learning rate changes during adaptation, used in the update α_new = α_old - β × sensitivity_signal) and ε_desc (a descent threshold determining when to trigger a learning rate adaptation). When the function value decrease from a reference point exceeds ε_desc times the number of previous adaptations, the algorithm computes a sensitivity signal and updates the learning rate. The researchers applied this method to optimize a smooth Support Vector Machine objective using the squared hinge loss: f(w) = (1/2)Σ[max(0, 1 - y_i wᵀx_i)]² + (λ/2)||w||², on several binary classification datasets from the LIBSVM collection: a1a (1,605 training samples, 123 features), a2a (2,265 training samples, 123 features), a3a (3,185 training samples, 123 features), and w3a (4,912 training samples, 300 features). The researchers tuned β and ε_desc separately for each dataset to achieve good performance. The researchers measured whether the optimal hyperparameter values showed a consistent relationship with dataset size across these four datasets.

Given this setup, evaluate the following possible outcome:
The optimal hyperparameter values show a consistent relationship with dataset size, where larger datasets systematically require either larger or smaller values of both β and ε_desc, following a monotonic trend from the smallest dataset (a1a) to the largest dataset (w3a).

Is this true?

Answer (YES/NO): NO